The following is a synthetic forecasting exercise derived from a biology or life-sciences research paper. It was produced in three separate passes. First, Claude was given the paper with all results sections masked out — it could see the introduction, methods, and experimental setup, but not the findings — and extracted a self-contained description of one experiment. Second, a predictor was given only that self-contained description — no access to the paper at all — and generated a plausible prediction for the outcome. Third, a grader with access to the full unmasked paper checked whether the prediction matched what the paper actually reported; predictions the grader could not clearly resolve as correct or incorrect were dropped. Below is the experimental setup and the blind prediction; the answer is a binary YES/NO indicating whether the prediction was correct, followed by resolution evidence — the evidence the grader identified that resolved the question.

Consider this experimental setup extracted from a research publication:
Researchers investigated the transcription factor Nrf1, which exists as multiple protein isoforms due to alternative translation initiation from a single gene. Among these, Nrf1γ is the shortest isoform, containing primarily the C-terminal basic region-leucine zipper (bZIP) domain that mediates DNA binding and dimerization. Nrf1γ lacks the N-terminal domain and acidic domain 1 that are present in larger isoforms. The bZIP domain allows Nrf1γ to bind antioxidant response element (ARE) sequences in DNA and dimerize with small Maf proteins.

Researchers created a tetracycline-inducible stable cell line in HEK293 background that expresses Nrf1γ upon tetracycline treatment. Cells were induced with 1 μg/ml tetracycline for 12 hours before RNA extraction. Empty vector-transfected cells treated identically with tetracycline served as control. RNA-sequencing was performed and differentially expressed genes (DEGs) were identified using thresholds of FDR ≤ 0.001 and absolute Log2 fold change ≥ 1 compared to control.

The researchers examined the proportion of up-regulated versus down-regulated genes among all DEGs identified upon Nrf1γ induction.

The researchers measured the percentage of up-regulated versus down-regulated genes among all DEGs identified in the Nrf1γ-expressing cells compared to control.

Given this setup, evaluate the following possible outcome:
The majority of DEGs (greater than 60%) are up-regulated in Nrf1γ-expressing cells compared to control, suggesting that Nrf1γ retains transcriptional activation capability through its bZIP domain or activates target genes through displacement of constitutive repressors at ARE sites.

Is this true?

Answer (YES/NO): YES